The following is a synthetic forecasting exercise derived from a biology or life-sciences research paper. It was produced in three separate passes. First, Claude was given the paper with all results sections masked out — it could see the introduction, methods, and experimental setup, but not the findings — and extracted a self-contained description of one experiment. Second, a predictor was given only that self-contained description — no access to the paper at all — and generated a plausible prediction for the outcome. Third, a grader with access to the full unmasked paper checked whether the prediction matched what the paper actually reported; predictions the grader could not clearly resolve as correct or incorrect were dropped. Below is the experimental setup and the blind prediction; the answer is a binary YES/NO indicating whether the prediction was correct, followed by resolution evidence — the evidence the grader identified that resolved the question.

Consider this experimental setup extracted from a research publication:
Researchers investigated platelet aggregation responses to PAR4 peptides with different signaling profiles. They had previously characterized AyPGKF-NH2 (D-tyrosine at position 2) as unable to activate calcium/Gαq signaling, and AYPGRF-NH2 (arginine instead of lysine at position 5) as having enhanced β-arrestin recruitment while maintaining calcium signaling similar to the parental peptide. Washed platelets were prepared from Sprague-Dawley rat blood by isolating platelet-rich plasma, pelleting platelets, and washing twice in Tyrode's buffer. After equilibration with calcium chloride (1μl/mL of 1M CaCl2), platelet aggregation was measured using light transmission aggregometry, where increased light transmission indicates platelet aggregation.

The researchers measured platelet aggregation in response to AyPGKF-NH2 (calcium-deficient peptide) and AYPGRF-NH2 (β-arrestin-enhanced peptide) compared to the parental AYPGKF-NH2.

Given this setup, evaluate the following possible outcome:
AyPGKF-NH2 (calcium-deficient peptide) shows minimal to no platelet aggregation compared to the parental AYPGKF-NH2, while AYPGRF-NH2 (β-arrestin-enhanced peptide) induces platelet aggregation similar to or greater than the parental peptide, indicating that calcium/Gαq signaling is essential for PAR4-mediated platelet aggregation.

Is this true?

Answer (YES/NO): YES